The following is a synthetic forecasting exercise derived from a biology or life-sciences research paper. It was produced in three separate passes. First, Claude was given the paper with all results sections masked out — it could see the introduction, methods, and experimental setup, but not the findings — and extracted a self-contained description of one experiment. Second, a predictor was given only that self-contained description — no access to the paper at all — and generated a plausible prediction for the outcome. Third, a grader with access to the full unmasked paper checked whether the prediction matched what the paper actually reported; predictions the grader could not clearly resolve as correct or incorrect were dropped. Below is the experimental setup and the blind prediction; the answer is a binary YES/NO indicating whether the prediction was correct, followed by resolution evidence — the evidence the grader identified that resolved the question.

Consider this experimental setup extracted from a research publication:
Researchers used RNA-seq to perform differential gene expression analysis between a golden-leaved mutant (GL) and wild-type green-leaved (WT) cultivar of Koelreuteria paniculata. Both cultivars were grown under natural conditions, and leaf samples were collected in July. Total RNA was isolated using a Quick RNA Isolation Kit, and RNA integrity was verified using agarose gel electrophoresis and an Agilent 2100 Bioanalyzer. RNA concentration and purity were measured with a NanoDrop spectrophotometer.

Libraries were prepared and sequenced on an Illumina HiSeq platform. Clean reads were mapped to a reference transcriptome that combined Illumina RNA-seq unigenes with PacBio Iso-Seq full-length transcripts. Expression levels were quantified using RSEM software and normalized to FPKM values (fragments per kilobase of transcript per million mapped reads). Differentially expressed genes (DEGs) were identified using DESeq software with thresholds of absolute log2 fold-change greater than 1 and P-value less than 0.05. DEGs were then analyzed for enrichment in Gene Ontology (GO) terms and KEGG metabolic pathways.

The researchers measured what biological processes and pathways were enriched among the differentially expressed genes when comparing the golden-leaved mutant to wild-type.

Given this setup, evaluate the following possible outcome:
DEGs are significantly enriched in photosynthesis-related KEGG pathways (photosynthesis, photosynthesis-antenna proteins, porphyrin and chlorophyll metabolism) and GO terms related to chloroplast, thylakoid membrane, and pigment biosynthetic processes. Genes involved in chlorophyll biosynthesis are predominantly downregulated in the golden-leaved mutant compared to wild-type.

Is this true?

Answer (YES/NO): NO